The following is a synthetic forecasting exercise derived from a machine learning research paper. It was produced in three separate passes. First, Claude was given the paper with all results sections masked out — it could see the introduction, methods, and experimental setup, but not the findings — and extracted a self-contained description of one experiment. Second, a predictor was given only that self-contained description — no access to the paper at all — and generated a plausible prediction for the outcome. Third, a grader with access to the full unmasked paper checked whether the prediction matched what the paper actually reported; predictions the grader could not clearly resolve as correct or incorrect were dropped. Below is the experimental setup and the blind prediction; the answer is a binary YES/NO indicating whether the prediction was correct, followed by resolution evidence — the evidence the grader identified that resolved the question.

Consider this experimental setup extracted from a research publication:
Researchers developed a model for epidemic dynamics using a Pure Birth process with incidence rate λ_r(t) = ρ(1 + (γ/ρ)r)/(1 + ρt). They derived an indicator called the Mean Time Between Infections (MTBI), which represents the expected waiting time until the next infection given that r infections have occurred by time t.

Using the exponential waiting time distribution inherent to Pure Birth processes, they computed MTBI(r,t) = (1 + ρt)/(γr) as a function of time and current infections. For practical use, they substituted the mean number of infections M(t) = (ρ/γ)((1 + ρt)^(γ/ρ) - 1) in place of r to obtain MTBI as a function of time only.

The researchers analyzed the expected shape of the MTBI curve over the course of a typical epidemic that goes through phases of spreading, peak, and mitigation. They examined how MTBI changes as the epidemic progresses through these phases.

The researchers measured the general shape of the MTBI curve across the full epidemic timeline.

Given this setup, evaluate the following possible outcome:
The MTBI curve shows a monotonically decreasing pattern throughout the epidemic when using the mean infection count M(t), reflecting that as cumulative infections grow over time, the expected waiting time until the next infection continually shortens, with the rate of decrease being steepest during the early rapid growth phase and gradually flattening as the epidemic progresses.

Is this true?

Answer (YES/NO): NO